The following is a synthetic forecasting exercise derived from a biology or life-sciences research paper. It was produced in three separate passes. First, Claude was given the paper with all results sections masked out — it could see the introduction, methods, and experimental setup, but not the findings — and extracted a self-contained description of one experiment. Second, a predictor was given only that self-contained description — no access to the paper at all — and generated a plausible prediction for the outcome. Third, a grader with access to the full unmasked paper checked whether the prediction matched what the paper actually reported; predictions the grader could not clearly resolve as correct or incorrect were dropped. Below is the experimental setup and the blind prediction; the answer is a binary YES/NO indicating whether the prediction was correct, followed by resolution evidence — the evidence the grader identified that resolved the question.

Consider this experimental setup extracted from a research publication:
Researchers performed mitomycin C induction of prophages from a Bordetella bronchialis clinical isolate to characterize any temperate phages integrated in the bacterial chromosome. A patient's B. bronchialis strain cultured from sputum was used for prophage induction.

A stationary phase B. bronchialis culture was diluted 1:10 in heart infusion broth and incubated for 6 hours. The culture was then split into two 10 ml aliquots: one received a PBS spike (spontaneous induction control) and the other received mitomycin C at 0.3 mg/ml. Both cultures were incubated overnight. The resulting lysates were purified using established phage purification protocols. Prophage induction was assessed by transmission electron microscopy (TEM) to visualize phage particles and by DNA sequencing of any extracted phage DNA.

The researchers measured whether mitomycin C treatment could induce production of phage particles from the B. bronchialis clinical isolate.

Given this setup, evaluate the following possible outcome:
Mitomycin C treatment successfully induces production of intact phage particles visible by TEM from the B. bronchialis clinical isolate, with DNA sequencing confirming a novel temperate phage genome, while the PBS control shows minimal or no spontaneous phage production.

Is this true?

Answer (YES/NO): NO